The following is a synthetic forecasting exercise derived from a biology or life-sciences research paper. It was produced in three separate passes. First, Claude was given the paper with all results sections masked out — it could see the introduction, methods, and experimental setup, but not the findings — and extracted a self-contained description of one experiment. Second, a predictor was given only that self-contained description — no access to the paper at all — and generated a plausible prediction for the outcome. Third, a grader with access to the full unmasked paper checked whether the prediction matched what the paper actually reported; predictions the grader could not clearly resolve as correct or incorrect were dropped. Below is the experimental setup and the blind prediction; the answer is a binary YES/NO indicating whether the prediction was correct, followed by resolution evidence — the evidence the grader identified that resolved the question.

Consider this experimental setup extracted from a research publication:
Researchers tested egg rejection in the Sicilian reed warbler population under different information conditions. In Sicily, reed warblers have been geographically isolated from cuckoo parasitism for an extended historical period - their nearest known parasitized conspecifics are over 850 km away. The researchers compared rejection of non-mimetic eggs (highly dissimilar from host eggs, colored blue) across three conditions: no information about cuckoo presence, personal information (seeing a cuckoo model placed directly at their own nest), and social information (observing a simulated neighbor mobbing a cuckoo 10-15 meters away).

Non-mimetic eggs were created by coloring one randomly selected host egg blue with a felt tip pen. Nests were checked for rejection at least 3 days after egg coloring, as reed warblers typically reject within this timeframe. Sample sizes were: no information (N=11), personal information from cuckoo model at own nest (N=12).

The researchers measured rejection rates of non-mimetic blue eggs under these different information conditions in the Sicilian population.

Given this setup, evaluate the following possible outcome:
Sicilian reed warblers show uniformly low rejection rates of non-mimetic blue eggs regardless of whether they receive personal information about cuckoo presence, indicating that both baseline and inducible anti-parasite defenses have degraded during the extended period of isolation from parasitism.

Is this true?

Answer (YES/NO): YES